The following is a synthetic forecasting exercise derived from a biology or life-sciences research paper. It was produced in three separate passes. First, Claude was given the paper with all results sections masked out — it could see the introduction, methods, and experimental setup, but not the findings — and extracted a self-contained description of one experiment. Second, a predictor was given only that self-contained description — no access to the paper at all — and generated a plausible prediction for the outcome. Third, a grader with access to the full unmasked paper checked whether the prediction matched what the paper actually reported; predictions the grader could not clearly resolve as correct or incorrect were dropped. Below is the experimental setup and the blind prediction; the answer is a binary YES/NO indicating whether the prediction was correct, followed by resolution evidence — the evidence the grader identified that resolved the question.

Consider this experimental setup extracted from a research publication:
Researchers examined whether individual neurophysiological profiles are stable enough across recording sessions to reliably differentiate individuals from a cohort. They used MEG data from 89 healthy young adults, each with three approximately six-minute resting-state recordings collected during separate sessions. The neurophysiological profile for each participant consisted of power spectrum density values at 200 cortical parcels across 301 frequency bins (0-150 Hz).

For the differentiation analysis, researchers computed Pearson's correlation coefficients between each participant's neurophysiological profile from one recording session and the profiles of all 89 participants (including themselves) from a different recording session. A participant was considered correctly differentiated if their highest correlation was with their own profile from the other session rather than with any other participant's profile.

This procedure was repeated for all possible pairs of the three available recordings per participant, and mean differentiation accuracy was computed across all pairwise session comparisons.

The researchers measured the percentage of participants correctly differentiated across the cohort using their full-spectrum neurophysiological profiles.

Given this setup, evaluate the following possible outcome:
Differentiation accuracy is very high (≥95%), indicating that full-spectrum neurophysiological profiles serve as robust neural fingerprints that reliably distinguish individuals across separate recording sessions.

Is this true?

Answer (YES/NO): NO